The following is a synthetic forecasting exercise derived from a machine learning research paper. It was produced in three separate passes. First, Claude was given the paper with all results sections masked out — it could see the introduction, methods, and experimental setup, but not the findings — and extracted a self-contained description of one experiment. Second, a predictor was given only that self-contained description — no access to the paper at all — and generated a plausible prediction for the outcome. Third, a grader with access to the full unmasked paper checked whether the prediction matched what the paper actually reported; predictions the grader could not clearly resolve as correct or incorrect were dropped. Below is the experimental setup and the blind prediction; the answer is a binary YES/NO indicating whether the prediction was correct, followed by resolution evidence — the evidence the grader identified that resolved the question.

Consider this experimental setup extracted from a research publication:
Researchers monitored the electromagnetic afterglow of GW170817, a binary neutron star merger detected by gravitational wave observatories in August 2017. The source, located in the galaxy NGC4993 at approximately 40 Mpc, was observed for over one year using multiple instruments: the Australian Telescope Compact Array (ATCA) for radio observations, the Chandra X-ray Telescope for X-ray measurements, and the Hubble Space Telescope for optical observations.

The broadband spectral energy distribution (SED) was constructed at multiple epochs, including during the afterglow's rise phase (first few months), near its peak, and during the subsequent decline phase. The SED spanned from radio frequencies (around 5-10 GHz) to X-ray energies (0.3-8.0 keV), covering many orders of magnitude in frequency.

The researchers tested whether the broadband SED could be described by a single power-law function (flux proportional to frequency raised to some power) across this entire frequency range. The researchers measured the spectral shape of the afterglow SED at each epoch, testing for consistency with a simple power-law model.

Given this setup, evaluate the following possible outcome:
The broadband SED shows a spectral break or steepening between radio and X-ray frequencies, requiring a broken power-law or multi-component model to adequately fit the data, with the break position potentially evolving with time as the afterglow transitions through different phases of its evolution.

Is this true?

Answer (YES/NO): NO